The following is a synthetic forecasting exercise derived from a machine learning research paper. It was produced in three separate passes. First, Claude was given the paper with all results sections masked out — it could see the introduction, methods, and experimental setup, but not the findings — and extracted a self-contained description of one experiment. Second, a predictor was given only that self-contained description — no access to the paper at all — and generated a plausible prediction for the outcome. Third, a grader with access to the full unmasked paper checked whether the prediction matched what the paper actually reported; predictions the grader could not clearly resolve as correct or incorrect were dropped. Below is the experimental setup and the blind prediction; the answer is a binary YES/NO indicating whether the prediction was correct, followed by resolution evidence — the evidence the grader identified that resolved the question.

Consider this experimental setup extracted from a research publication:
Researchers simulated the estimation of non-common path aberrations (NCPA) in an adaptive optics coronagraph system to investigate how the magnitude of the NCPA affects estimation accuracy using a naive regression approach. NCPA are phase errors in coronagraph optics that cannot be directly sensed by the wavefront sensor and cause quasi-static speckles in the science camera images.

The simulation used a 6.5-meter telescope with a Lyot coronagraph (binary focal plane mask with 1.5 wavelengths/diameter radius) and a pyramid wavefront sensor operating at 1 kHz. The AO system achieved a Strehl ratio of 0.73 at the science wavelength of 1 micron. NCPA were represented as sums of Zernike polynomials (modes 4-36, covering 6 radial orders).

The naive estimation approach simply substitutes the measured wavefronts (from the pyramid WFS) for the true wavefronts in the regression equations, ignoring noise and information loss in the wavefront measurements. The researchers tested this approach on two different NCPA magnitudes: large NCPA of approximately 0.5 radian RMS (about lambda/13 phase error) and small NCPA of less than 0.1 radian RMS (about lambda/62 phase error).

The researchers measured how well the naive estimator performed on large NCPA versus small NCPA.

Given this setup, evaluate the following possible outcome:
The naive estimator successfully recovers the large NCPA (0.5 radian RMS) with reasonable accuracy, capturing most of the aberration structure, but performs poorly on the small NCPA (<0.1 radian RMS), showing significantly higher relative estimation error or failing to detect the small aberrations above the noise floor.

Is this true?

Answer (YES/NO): YES